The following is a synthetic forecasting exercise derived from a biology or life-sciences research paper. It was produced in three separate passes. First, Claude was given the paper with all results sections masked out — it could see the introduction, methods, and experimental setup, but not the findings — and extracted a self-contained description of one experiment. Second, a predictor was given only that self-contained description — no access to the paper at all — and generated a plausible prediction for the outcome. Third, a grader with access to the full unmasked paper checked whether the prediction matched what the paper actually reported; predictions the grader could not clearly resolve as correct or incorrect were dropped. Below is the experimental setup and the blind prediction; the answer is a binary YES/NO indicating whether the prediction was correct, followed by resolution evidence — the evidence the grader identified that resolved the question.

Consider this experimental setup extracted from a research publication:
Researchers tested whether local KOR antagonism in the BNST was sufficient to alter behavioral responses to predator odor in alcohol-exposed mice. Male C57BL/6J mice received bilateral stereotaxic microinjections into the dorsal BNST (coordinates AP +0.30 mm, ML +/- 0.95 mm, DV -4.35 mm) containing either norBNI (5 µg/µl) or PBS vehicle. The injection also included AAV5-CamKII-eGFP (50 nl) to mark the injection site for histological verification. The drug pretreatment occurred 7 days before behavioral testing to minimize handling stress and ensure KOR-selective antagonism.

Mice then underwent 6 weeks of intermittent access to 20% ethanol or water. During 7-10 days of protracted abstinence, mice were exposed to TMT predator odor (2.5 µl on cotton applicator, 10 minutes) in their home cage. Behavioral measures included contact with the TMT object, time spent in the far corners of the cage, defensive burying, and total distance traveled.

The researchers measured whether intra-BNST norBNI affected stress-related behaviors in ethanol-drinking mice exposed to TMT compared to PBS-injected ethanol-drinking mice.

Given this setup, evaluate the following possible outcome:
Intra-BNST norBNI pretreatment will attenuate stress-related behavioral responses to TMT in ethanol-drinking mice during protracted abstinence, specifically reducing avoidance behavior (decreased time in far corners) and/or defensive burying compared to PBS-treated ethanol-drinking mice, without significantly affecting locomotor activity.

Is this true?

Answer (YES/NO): NO